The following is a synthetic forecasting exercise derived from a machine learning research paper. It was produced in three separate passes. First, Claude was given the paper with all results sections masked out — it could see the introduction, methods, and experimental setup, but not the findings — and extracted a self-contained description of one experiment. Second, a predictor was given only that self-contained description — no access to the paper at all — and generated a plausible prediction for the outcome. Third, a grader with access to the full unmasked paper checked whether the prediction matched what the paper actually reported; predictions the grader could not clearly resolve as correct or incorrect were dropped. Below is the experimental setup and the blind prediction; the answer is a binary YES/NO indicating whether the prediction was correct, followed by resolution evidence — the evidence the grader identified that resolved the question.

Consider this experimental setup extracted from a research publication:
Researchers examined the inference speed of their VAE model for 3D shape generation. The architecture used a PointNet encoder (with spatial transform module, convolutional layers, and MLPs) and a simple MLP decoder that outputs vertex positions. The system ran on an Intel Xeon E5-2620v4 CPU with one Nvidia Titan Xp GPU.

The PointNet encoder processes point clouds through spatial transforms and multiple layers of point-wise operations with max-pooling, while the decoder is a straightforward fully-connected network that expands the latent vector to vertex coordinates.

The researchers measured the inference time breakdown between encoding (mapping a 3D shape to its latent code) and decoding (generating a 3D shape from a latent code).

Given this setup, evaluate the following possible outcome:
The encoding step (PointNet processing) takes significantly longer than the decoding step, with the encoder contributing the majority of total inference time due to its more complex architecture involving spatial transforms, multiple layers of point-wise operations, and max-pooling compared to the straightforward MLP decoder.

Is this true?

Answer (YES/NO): YES